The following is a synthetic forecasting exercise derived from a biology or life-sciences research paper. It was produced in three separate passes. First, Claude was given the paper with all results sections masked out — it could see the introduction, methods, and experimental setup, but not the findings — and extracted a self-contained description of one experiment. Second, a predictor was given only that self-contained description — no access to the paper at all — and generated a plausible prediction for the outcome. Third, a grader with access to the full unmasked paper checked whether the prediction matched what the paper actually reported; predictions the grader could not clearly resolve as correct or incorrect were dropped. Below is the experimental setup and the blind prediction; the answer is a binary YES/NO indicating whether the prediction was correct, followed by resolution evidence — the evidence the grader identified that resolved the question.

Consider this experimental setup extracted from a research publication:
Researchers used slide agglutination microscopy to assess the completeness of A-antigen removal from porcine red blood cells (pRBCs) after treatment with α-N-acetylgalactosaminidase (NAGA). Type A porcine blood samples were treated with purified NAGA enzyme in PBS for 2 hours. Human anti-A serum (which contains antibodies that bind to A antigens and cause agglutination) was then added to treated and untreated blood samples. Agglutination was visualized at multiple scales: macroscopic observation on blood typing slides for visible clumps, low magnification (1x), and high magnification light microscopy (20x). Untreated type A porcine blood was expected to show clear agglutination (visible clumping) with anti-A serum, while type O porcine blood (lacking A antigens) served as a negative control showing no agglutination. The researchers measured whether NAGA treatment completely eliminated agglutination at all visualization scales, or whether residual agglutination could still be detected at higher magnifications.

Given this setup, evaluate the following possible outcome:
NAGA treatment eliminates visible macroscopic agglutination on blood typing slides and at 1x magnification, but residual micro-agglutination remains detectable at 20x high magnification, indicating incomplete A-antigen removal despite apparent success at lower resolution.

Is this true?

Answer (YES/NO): NO